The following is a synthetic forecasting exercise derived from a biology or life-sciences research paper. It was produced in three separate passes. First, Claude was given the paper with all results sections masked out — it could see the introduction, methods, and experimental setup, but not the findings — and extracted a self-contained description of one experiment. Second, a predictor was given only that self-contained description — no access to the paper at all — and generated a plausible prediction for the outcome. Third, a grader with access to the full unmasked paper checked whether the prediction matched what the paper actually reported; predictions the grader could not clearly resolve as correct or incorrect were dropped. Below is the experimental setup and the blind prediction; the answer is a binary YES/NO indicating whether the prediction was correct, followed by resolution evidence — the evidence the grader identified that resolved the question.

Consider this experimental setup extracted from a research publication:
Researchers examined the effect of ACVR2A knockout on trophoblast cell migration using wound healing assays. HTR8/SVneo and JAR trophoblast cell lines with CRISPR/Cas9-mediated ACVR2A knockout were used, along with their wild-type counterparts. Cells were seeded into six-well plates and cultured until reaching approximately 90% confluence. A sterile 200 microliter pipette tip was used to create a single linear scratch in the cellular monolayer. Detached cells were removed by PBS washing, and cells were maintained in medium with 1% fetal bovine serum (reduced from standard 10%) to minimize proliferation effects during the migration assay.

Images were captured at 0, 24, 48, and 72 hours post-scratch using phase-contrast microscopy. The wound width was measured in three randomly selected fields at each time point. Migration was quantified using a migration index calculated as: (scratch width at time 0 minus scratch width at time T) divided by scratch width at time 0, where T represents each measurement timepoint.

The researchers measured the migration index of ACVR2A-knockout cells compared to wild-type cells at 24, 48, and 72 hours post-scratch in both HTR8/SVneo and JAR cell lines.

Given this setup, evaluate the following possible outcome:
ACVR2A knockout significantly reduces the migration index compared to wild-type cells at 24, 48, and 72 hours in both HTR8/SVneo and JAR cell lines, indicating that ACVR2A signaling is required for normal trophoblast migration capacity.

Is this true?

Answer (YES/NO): YES